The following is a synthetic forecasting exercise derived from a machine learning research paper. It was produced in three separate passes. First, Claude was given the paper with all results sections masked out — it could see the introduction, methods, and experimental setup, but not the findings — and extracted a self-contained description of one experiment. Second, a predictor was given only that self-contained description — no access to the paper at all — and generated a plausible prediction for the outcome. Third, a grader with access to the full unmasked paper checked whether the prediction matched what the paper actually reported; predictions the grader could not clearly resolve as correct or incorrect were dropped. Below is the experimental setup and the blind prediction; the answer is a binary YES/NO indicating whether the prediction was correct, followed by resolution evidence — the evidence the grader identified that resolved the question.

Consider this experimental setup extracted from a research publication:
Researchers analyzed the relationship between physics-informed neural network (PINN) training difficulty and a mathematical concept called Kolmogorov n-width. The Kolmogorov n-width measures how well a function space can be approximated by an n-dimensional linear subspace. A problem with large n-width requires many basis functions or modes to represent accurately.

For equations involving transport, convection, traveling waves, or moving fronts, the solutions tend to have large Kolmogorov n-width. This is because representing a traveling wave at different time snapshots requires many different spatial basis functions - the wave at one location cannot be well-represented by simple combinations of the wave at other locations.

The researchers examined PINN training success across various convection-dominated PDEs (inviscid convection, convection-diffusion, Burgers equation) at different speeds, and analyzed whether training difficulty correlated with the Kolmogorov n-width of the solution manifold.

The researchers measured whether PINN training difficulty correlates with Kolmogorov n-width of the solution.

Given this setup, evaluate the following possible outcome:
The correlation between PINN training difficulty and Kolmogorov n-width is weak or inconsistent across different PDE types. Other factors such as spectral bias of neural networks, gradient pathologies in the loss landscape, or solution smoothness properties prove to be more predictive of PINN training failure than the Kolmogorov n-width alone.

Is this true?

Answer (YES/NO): NO